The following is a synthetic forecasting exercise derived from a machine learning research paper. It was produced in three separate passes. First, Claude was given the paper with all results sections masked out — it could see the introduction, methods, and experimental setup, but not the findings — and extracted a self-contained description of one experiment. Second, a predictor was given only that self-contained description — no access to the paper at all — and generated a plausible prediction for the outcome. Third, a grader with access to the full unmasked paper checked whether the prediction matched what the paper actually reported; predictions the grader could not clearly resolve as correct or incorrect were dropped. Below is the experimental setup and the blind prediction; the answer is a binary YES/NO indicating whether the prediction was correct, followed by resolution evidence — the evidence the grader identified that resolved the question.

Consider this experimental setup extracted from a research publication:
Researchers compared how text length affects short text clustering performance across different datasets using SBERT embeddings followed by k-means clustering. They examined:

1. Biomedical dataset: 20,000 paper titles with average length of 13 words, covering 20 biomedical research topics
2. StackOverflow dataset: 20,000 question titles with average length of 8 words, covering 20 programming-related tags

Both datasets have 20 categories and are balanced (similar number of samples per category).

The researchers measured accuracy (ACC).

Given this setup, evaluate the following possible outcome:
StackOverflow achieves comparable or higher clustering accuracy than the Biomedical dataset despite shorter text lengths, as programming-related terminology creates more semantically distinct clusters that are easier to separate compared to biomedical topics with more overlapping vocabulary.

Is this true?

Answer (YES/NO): YES